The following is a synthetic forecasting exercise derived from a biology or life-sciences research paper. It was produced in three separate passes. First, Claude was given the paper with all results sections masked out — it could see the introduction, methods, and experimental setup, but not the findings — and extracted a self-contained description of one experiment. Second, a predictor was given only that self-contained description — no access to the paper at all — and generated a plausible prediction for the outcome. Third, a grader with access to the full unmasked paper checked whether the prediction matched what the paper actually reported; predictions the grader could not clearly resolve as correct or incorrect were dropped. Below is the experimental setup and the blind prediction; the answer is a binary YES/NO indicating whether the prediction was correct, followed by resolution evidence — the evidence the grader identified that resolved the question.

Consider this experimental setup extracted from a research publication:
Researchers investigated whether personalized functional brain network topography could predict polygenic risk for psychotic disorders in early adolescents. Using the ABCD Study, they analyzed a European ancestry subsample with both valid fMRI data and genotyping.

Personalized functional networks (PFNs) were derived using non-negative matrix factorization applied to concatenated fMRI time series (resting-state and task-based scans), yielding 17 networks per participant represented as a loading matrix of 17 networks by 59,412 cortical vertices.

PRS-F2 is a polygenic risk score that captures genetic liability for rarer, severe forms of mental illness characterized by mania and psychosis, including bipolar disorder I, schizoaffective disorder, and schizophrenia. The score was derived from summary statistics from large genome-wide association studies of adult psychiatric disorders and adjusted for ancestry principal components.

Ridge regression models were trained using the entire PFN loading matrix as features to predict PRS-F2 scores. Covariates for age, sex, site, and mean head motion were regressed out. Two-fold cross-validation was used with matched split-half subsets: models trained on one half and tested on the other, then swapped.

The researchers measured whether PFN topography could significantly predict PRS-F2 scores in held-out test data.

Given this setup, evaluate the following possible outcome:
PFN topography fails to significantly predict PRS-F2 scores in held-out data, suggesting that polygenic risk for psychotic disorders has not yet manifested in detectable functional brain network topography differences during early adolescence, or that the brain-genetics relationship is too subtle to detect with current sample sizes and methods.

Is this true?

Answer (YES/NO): NO